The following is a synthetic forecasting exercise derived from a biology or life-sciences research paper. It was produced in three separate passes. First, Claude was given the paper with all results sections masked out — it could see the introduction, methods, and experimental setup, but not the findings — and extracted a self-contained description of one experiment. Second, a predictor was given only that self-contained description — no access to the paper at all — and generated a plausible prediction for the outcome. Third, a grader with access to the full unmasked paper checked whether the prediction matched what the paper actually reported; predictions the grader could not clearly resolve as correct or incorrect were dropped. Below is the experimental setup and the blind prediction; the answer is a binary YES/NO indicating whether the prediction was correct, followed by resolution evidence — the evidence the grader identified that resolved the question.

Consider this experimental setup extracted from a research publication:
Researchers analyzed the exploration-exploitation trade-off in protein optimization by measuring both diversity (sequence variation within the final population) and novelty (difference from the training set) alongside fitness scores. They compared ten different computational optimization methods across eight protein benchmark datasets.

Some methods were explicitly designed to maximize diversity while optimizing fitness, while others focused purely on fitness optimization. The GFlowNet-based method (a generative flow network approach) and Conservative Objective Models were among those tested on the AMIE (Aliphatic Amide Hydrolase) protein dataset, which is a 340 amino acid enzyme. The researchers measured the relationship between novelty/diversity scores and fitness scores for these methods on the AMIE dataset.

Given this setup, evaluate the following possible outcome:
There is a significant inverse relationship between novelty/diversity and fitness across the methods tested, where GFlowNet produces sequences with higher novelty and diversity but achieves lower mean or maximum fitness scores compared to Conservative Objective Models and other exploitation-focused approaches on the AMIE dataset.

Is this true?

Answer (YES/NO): NO